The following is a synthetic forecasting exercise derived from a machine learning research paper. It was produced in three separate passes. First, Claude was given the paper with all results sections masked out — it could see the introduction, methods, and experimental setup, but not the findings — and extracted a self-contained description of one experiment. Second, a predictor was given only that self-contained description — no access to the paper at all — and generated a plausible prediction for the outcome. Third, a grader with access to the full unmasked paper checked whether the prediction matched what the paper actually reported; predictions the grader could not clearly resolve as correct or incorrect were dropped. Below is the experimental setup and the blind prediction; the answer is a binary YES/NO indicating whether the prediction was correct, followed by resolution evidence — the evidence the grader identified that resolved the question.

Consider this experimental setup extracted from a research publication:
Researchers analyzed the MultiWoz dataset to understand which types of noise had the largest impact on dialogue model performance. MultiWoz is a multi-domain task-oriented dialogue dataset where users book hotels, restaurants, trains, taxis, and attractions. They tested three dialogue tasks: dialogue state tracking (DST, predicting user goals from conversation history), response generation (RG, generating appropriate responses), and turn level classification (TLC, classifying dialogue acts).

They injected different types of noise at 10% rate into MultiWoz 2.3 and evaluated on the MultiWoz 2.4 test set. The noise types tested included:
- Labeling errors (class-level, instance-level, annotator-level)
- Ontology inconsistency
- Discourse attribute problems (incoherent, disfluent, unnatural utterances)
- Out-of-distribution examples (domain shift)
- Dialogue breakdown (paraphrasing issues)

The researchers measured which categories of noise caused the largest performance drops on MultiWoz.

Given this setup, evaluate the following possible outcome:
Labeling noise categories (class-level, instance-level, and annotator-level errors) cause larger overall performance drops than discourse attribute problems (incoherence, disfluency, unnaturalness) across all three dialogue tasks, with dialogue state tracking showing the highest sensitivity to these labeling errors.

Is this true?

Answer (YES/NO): NO